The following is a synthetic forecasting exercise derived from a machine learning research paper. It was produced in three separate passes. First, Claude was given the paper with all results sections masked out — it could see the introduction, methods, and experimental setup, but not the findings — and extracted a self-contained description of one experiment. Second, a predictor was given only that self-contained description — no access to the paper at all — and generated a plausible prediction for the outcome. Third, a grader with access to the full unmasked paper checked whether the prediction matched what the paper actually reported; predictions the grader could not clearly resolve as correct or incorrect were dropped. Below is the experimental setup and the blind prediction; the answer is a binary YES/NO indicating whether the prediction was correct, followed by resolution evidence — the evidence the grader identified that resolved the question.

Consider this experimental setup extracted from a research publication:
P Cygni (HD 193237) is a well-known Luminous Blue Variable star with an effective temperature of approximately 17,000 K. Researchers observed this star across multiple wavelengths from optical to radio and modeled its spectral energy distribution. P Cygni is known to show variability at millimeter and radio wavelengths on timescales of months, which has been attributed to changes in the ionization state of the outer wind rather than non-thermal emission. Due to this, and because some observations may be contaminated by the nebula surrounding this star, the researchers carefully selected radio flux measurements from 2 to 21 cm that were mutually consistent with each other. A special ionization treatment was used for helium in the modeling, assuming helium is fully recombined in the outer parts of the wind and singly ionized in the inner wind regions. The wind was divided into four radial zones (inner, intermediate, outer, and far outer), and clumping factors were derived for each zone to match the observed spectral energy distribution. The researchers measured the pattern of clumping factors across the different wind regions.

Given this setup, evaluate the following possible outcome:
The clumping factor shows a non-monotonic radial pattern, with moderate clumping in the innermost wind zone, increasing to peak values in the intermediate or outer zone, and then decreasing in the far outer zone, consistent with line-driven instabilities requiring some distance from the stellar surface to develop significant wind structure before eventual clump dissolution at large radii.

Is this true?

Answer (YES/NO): YES